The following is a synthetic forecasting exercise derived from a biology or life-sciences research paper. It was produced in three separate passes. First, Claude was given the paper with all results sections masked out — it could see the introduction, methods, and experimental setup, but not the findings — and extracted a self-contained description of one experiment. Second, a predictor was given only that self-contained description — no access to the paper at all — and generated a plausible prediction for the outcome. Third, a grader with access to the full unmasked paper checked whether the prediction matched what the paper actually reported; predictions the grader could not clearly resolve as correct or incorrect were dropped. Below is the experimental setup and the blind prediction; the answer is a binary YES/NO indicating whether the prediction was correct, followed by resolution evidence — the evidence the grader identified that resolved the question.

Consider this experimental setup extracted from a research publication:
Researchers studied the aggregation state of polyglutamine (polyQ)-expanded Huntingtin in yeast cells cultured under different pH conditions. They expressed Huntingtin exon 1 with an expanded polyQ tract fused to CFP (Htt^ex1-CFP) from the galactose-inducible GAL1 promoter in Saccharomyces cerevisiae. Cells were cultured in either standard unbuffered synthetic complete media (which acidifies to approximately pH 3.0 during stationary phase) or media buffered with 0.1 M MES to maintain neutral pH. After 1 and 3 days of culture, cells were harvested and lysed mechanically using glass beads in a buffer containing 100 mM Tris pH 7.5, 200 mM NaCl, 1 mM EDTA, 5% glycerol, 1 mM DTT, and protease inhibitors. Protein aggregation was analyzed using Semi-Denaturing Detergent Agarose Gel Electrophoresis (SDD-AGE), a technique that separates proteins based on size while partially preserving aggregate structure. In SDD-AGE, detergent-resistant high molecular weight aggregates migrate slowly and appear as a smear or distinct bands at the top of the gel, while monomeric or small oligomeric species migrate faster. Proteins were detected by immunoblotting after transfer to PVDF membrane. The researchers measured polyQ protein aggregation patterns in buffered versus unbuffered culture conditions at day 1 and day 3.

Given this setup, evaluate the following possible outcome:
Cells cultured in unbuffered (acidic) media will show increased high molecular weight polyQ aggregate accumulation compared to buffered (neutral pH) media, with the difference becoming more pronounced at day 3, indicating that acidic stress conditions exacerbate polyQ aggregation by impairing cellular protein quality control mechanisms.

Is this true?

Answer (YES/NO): NO